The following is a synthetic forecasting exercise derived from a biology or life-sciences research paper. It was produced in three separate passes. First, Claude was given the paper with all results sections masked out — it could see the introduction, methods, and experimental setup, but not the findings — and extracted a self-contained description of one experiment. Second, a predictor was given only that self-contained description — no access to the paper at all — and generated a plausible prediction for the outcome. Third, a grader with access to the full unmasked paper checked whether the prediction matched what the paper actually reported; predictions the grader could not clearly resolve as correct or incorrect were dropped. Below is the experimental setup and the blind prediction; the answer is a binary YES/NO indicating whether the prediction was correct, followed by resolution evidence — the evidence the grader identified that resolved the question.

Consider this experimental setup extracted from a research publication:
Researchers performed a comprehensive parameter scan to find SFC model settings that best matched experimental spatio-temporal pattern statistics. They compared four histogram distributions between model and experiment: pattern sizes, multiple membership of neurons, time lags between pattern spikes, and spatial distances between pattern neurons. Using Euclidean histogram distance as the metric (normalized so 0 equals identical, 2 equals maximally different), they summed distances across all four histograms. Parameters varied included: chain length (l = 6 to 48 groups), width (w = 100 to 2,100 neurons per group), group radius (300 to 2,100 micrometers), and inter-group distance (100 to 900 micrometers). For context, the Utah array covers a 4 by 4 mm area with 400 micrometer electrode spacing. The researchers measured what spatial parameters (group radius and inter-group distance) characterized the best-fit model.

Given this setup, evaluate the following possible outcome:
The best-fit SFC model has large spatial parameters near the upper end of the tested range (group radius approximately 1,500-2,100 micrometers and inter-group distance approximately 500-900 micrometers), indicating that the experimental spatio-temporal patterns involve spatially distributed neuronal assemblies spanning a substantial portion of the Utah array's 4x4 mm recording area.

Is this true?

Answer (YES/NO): YES